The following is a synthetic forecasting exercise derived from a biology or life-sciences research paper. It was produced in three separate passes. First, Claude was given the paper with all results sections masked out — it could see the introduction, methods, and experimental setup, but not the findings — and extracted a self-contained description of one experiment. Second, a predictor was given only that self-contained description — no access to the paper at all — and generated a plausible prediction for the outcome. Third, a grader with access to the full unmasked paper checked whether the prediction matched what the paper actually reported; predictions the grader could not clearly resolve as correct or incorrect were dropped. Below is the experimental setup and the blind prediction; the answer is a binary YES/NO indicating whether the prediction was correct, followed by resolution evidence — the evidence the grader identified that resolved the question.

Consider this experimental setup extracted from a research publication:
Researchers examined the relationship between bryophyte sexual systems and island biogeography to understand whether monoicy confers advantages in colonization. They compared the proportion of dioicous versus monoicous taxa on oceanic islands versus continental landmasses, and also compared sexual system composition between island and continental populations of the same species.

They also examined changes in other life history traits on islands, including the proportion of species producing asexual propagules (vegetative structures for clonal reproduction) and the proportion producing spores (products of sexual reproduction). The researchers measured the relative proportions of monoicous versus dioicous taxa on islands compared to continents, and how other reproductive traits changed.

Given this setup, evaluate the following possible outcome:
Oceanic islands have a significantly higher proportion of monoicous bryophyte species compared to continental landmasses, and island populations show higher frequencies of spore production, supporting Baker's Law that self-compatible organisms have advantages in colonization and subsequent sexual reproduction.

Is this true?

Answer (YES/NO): NO